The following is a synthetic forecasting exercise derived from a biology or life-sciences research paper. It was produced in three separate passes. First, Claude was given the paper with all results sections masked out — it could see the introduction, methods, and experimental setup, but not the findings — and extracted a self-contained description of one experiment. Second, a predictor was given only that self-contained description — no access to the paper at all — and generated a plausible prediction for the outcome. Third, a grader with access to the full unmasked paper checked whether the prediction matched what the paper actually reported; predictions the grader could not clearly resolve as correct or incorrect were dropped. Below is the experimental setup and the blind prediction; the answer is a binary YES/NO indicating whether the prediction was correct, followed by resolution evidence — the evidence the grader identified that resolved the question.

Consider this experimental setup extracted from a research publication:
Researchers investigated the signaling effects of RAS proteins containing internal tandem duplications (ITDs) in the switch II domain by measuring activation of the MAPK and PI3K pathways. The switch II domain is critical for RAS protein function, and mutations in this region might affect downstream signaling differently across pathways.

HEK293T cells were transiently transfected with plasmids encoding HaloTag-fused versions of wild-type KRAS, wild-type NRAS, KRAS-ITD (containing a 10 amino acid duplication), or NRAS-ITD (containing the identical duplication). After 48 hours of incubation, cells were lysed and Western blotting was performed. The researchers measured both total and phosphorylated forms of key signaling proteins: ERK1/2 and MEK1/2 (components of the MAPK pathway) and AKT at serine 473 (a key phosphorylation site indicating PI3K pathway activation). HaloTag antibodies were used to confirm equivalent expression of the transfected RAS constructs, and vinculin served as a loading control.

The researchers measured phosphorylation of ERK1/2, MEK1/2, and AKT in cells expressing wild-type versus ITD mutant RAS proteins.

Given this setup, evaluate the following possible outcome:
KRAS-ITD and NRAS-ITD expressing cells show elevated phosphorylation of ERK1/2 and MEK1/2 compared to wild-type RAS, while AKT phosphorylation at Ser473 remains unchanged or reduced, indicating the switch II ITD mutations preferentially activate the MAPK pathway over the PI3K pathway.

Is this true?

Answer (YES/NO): YES